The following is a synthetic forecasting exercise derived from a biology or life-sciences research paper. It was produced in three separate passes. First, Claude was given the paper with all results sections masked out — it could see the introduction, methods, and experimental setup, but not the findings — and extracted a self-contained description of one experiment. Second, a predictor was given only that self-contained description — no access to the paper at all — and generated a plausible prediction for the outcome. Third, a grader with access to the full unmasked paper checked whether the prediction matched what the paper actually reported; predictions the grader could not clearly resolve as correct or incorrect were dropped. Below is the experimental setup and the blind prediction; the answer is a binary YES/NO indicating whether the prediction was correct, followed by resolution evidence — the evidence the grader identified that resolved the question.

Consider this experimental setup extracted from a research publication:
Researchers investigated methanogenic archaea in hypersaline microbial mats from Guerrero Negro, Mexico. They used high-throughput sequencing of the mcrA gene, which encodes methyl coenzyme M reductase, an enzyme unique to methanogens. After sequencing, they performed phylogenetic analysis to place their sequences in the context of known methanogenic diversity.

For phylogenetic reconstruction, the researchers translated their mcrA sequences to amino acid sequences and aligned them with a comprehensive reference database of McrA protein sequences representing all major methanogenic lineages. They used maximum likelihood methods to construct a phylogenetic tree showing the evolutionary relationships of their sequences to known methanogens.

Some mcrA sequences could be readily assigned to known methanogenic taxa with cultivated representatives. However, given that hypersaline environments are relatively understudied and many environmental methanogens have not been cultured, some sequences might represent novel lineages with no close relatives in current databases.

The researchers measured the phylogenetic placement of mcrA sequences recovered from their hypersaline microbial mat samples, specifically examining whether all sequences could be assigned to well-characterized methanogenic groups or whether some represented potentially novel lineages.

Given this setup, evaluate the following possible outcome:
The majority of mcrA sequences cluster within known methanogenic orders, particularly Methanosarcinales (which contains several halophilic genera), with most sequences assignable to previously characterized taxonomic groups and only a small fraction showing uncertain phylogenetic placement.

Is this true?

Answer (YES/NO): YES